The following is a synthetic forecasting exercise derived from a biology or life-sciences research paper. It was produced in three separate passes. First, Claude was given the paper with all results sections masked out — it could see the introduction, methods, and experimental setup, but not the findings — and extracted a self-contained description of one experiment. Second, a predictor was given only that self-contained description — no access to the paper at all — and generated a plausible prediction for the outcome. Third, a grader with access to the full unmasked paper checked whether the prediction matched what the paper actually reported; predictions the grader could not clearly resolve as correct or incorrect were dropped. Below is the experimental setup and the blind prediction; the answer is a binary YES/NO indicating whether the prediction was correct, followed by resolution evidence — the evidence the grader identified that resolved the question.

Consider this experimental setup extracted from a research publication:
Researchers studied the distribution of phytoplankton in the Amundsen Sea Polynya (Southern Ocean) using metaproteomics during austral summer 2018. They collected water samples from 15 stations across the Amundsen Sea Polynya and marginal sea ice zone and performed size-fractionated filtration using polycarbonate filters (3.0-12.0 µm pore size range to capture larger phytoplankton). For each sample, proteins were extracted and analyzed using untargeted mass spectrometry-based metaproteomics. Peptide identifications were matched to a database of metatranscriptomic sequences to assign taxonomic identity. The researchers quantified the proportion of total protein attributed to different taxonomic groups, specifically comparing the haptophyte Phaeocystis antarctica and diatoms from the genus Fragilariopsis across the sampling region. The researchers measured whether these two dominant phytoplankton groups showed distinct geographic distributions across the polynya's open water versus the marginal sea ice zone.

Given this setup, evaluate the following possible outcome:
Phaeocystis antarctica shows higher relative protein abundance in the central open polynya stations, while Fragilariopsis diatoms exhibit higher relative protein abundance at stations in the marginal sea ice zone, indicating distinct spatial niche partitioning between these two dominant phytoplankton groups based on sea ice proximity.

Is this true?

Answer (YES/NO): YES